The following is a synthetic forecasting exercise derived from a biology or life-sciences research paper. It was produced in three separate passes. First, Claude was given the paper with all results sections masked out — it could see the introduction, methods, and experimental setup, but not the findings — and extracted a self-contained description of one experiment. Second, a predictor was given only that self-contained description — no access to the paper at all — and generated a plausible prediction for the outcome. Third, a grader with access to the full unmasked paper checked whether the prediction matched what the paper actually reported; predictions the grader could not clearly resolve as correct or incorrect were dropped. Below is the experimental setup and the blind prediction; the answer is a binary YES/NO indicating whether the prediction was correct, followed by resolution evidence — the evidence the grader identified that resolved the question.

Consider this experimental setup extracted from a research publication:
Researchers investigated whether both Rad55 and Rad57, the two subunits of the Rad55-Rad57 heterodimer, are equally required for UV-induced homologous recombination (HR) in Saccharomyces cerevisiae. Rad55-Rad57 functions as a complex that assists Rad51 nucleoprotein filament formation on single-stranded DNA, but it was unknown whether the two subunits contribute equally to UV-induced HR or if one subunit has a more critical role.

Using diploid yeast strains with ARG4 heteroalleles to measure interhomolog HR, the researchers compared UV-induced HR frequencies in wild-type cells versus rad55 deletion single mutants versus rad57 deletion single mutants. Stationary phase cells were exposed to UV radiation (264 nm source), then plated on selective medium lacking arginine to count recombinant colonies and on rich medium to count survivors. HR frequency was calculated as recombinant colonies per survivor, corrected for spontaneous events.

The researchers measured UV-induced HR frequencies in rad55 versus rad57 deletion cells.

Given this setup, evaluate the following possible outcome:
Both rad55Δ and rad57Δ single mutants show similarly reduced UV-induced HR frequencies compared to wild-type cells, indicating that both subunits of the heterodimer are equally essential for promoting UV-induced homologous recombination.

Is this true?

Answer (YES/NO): YES